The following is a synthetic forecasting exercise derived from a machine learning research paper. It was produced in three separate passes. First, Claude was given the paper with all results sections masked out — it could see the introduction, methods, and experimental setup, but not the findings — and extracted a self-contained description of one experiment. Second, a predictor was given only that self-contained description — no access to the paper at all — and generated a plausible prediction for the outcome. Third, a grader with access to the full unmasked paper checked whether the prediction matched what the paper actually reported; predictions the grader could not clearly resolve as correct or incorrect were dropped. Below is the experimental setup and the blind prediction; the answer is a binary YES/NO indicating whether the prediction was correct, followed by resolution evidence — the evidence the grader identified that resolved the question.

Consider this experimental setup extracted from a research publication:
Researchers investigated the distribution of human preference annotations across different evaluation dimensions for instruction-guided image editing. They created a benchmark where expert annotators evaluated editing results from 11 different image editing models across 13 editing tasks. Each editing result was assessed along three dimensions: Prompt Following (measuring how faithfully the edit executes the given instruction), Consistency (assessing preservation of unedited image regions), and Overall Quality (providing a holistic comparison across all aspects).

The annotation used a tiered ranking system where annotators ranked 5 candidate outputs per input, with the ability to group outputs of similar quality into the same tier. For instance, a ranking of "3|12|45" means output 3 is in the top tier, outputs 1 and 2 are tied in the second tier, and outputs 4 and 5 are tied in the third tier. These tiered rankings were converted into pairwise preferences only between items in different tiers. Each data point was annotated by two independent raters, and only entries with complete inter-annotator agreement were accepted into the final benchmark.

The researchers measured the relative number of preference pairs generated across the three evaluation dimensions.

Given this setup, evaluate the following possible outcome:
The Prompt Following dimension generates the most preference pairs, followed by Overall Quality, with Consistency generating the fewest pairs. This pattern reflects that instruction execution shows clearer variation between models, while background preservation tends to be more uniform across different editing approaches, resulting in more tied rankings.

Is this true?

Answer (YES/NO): NO